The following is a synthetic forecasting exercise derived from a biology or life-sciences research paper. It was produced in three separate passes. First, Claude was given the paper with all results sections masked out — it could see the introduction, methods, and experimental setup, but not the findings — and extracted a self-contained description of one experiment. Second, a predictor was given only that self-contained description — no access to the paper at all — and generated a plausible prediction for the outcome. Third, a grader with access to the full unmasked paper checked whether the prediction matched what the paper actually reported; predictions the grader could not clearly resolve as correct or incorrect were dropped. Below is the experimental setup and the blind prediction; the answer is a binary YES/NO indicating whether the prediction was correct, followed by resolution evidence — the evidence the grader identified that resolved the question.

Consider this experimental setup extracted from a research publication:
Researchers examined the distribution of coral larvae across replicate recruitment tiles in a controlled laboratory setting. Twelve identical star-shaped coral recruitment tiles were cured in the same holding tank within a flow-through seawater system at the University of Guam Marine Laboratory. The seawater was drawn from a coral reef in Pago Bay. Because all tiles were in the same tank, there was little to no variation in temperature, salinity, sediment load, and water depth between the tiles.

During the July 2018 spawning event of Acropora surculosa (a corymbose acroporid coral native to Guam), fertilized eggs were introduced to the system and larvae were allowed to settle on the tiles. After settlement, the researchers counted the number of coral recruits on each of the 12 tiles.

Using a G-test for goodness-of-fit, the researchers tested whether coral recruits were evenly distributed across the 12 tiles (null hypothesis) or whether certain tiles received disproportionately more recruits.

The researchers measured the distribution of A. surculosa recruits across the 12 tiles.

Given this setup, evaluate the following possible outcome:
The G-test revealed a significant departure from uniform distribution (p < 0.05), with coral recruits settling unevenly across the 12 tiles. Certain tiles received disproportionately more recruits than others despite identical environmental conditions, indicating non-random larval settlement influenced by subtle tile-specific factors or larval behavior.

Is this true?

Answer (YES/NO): NO